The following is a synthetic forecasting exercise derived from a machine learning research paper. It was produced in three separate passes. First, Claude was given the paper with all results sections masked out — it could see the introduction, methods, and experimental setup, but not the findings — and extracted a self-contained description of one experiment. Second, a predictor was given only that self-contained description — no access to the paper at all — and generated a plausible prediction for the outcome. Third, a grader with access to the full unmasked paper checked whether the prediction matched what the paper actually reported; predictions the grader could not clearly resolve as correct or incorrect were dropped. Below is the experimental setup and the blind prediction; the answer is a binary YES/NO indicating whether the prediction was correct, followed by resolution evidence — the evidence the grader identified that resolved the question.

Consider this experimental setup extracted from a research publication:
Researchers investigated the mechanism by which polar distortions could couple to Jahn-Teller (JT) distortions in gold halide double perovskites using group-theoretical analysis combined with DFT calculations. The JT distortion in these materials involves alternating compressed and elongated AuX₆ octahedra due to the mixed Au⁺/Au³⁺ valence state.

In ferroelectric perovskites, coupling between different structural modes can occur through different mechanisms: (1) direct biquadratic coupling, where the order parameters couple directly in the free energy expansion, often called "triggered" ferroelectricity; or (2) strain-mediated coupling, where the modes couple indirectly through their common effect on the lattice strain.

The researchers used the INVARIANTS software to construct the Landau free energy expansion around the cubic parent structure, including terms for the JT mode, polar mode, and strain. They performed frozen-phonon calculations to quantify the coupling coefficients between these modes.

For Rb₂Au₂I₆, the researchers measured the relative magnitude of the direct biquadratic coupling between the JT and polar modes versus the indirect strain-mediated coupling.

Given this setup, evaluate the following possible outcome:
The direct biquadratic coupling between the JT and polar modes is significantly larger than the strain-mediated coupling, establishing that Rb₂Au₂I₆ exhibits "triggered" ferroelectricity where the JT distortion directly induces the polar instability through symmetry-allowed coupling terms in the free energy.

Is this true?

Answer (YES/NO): NO